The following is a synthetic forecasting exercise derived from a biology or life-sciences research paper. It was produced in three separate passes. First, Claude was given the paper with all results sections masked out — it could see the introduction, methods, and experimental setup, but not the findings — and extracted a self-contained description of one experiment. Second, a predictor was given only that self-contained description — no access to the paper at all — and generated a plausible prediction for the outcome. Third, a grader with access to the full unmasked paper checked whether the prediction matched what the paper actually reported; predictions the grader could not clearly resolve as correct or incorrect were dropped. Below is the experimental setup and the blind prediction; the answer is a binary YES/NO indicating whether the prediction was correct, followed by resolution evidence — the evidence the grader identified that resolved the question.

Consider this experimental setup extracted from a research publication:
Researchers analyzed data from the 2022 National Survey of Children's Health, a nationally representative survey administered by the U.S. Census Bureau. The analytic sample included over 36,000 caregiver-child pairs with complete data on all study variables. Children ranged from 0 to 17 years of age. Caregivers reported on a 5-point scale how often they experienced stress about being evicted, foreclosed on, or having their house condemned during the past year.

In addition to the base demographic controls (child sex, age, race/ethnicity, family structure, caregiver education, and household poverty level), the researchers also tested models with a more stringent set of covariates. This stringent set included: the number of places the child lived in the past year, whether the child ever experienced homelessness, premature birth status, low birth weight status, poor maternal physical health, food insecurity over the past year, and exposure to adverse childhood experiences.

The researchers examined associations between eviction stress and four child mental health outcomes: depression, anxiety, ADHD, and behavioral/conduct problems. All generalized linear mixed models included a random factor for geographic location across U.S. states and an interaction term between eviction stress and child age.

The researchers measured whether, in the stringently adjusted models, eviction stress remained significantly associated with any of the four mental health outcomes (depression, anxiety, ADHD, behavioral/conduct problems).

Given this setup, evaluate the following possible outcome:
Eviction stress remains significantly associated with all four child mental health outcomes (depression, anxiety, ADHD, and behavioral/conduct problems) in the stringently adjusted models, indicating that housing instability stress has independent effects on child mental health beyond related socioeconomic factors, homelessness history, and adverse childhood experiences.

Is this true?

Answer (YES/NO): NO